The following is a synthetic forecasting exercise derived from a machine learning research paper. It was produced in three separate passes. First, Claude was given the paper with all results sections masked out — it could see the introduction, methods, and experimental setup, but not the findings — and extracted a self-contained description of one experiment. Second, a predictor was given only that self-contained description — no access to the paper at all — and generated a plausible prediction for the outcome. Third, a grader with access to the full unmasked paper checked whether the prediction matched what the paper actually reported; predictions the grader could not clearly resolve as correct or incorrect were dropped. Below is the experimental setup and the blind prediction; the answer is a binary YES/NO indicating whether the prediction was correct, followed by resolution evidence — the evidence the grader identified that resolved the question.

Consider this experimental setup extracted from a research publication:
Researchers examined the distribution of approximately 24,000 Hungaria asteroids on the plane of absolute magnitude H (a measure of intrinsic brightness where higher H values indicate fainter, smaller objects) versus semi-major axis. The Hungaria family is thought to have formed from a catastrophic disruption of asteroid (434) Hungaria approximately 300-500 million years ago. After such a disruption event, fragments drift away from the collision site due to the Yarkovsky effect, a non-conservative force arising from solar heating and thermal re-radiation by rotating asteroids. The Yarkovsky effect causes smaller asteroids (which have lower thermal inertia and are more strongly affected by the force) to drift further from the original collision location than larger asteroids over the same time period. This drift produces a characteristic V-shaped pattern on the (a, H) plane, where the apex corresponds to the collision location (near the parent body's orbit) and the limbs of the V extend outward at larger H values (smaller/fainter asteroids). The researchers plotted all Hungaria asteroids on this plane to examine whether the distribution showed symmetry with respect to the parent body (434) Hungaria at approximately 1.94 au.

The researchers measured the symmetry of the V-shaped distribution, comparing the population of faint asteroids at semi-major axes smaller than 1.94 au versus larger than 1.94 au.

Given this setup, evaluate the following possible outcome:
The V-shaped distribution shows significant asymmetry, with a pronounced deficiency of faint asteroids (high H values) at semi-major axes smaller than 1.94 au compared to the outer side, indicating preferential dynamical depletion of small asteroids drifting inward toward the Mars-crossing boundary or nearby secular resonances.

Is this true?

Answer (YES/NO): NO